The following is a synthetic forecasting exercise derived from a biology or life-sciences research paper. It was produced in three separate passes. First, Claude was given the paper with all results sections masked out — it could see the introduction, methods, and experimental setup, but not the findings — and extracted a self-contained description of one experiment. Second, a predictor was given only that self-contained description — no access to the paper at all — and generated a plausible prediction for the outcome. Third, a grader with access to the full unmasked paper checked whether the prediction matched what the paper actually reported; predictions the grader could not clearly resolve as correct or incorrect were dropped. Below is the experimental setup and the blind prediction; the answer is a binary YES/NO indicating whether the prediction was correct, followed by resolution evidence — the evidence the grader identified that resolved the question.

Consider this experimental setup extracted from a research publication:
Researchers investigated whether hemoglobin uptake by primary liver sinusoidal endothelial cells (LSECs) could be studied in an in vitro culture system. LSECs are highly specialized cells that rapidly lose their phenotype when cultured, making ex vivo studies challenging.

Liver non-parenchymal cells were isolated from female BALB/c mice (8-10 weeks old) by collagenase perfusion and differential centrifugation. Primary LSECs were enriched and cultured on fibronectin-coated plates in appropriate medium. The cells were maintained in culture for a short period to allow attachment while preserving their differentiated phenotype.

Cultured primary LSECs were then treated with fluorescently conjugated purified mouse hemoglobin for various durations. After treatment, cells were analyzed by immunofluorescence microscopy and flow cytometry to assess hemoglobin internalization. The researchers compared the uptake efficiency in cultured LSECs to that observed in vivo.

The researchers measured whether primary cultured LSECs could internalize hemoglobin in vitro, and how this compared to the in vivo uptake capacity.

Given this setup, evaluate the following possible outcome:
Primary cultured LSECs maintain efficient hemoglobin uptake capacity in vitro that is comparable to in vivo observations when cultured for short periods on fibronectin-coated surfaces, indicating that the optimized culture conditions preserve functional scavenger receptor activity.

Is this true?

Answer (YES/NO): NO